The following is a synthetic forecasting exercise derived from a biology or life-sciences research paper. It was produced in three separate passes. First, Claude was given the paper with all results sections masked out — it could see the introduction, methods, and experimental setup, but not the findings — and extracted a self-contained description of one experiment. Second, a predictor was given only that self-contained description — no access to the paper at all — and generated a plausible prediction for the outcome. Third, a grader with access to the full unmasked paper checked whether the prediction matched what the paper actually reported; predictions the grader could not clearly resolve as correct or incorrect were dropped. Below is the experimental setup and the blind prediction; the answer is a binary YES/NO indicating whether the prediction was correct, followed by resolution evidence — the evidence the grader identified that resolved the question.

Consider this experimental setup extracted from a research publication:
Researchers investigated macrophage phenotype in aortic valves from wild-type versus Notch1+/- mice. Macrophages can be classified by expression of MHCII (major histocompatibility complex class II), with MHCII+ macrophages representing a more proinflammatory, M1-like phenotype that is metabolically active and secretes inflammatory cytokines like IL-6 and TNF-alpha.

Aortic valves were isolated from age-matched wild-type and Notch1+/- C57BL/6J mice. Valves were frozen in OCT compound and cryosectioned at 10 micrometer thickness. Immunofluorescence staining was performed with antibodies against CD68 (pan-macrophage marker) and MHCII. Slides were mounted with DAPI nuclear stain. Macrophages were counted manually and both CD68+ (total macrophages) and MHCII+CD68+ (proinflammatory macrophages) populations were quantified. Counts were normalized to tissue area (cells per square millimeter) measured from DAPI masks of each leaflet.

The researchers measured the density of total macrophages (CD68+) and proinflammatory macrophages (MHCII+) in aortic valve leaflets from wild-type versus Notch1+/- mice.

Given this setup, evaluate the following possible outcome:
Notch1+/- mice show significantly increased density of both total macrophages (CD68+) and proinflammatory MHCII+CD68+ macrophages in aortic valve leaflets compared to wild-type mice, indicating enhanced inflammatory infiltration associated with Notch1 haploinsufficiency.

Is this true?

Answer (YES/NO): YES